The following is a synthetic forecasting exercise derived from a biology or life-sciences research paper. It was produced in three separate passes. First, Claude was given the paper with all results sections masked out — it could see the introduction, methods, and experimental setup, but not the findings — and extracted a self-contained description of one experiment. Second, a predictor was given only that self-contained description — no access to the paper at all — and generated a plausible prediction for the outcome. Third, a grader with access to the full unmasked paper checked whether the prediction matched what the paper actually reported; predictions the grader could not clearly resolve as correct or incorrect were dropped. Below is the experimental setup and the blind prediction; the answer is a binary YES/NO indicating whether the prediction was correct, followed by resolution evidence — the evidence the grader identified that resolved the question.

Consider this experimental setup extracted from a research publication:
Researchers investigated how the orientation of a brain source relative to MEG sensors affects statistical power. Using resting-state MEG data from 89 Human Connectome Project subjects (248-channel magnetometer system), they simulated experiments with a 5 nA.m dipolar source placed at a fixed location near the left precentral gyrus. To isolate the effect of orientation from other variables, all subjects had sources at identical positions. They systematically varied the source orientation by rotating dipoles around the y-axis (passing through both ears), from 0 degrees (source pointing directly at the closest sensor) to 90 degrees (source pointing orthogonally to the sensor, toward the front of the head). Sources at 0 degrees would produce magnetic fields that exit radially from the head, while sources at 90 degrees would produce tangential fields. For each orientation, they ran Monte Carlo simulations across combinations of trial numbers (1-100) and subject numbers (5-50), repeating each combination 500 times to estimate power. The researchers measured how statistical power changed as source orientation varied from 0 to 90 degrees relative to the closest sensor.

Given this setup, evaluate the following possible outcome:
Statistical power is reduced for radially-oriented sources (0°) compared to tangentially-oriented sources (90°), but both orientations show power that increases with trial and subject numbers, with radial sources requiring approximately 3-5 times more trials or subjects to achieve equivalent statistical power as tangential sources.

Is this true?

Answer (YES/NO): NO